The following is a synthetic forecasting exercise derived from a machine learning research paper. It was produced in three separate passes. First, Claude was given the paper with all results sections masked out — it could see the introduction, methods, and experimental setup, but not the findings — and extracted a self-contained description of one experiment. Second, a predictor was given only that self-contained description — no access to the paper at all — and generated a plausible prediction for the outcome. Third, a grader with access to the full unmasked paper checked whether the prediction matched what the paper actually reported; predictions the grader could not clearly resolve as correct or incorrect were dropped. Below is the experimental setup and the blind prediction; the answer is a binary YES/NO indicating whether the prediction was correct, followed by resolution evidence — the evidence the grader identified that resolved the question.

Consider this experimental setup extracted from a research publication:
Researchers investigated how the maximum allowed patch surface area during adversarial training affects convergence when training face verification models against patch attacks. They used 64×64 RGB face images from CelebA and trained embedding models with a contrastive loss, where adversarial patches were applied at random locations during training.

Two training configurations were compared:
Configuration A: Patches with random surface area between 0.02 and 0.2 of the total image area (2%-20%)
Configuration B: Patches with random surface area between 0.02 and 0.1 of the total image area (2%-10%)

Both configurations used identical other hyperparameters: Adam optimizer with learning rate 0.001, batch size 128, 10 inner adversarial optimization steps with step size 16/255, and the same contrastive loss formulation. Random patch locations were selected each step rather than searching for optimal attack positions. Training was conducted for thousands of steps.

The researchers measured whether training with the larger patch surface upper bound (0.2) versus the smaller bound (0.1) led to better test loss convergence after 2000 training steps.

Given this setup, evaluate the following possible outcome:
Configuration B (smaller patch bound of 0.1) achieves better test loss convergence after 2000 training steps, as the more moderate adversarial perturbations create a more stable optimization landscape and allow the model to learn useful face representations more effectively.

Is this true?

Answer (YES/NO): YES